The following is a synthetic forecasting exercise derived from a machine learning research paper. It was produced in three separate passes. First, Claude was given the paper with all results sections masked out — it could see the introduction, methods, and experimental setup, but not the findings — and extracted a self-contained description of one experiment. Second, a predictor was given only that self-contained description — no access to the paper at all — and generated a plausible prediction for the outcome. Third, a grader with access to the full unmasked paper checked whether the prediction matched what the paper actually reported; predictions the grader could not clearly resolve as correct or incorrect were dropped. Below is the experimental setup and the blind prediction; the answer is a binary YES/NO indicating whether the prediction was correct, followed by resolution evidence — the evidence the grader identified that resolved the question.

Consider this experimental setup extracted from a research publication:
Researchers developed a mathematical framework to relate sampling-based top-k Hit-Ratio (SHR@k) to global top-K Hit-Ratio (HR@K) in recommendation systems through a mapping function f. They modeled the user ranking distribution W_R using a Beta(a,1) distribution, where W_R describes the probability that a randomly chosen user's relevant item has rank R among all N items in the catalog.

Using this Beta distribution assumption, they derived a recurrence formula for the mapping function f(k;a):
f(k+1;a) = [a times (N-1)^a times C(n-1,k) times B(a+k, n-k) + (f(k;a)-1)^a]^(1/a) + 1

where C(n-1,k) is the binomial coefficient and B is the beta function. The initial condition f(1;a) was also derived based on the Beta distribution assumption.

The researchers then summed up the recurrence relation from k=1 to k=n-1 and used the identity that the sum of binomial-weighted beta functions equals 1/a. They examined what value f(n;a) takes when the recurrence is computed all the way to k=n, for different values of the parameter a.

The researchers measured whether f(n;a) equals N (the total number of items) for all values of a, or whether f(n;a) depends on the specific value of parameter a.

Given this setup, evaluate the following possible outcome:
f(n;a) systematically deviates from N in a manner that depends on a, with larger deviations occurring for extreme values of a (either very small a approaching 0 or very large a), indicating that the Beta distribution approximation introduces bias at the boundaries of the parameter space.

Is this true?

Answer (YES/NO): NO